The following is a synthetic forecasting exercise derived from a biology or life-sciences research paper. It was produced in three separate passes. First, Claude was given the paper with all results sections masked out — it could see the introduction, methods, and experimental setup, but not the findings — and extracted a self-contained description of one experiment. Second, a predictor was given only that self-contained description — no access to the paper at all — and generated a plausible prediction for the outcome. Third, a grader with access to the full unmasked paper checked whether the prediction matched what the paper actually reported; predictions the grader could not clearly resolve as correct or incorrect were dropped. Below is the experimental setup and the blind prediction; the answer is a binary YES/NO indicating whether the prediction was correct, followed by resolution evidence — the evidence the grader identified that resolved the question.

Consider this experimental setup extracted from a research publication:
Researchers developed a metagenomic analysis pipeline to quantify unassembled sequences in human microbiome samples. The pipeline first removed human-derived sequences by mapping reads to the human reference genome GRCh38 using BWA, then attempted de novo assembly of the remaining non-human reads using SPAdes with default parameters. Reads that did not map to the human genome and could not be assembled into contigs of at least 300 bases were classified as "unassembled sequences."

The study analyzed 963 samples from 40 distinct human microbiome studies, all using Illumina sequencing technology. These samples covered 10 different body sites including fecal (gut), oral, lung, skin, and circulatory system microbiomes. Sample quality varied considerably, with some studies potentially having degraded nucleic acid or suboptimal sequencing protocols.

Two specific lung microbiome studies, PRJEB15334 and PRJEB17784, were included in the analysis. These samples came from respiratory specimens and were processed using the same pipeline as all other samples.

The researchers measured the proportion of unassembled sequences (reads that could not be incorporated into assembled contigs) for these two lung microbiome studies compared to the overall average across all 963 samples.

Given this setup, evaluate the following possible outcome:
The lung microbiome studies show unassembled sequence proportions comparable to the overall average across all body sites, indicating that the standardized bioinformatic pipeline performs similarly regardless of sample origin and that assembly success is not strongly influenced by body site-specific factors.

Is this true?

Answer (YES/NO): NO